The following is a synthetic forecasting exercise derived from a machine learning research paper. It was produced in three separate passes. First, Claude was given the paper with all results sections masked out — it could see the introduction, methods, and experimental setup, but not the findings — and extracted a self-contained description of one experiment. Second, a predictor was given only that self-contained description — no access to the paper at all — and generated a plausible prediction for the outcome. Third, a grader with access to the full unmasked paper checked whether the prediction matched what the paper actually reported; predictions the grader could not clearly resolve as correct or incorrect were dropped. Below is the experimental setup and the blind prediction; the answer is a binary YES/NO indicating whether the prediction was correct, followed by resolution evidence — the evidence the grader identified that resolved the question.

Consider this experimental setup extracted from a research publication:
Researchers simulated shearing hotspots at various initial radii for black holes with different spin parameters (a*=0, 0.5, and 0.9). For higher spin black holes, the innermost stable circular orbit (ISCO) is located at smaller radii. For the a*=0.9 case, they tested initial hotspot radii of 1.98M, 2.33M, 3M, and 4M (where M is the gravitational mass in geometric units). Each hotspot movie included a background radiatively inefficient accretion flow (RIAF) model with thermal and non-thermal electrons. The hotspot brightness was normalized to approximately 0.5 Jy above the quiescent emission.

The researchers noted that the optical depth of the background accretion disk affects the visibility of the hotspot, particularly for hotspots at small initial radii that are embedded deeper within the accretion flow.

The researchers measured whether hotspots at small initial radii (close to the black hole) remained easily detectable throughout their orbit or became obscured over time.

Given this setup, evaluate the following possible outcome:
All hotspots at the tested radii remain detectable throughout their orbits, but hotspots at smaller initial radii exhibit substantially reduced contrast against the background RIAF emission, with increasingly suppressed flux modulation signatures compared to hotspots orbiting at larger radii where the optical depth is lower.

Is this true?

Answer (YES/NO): NO